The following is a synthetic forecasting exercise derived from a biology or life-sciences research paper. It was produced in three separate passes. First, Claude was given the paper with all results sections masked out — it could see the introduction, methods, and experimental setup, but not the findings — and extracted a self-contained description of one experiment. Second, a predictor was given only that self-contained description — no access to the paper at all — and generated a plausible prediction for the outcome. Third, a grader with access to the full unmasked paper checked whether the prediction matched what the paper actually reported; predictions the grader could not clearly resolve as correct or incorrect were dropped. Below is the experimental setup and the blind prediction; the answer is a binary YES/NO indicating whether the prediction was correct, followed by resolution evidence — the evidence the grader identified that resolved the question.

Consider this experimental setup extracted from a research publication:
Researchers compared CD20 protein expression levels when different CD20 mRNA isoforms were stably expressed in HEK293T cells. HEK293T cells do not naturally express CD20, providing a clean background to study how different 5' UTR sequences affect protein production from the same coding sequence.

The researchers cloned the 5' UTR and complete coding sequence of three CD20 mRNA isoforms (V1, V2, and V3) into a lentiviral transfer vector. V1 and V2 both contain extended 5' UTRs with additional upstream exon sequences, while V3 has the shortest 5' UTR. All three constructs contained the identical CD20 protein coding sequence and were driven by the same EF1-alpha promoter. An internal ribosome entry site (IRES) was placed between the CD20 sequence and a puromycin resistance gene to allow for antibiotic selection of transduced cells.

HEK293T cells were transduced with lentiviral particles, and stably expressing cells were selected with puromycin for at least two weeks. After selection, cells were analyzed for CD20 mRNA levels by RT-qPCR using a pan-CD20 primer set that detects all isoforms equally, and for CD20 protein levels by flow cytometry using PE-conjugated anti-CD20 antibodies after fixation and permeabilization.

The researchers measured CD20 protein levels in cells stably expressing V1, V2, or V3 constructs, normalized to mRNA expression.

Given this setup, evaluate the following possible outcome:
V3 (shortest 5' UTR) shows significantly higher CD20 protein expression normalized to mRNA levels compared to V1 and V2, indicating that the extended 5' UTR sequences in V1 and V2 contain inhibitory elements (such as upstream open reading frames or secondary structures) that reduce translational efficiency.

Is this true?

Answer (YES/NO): YES